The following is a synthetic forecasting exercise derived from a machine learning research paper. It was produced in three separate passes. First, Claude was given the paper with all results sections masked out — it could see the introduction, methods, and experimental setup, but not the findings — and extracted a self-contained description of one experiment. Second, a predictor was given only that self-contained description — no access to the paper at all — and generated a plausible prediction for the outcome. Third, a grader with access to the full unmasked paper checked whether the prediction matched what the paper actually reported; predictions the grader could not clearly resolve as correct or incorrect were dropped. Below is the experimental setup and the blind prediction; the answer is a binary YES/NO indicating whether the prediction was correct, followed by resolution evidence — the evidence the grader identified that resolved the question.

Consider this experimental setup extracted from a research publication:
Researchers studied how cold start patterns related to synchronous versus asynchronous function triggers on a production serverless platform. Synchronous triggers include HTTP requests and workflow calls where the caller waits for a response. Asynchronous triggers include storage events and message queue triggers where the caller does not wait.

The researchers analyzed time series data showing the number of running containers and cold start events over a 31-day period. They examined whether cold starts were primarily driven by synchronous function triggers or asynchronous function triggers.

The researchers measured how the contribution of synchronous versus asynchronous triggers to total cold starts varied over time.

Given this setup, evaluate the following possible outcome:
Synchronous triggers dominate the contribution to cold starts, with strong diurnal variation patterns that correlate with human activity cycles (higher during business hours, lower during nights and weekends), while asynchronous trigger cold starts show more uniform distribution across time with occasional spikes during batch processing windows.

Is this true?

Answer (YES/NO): NO